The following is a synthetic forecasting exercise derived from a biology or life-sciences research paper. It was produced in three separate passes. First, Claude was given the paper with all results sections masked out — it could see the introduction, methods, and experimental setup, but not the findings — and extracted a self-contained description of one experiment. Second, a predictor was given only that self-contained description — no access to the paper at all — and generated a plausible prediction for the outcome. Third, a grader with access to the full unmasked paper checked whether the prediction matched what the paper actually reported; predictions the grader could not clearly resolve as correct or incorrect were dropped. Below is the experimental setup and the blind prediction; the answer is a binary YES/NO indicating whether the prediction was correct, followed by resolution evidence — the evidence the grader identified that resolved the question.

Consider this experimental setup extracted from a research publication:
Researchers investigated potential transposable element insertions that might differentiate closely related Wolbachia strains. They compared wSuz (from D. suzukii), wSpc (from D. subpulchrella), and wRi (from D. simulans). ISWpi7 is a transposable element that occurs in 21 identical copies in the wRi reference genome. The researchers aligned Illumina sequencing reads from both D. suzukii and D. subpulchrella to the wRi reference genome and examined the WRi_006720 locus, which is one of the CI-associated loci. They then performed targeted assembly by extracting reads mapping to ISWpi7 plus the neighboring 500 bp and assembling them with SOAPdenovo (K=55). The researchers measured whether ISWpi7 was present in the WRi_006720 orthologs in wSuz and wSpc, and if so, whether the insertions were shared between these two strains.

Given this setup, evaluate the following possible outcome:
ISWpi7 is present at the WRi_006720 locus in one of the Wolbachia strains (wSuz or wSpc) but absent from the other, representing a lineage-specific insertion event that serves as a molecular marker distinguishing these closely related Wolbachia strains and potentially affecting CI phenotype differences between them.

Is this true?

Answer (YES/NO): NO